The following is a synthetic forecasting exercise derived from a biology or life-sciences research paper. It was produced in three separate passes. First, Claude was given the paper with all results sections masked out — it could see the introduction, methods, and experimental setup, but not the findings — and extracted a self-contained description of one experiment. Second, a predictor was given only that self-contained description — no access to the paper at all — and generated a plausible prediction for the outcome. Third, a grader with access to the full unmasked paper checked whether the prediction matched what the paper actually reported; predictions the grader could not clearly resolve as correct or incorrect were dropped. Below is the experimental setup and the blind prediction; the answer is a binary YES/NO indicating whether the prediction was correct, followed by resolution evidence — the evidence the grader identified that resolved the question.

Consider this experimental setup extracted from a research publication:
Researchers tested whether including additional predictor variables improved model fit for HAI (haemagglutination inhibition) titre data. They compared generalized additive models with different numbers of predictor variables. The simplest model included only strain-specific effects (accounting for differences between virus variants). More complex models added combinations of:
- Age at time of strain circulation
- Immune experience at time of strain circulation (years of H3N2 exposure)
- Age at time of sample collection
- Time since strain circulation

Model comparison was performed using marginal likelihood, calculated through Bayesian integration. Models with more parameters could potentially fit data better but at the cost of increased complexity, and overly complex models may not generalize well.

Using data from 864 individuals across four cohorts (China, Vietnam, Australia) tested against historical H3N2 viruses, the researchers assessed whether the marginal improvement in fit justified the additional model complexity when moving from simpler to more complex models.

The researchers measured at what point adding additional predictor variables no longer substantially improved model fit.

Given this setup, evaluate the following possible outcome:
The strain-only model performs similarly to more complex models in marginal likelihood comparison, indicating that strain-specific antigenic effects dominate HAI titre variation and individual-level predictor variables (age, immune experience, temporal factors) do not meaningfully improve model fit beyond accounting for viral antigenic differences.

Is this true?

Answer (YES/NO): NO